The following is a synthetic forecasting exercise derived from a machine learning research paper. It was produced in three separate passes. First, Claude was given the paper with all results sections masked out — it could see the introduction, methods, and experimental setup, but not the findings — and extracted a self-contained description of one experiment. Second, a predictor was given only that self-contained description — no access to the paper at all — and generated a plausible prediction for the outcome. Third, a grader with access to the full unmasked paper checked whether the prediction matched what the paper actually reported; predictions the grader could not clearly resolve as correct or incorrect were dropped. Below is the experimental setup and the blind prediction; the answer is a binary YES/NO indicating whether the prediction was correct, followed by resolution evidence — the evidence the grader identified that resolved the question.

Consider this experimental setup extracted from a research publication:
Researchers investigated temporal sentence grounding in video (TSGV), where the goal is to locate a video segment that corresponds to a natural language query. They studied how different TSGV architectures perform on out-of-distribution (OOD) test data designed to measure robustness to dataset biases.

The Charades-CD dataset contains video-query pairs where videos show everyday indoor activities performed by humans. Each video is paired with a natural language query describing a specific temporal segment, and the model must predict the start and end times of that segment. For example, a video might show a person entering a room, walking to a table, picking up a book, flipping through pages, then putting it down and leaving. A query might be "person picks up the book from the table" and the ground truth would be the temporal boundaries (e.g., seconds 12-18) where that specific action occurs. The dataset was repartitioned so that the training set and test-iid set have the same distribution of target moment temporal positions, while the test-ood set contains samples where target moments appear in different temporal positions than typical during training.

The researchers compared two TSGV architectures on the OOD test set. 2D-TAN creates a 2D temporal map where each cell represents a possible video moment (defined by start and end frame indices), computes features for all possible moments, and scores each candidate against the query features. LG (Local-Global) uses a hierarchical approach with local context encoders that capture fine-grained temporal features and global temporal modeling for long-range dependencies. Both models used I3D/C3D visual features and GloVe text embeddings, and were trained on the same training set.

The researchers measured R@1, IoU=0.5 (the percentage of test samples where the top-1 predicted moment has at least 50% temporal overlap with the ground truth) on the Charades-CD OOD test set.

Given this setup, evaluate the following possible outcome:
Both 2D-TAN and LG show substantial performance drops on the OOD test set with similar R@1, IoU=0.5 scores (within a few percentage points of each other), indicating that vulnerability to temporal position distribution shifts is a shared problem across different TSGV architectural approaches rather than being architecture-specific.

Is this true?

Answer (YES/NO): NO